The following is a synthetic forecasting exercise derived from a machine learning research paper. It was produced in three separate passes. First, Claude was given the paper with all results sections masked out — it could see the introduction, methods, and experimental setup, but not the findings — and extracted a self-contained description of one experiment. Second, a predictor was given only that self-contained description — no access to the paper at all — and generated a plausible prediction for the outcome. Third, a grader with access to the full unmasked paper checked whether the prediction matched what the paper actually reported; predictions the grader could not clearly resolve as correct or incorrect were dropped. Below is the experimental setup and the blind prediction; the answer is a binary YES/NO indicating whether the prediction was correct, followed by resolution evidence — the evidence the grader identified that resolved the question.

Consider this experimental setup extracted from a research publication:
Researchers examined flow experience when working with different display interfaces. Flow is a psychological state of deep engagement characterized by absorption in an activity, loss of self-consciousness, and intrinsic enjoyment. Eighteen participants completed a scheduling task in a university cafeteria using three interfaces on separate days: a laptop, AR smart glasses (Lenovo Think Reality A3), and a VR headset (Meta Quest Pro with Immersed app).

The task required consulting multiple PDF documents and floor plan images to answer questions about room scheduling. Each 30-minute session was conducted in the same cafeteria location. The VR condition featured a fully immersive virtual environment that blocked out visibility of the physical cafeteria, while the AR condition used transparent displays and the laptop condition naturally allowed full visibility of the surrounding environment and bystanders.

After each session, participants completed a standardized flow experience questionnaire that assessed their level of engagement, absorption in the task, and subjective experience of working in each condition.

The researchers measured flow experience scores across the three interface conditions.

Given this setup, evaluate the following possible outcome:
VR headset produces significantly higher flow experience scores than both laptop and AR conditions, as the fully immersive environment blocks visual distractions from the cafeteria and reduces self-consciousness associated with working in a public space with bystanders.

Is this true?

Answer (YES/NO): NO